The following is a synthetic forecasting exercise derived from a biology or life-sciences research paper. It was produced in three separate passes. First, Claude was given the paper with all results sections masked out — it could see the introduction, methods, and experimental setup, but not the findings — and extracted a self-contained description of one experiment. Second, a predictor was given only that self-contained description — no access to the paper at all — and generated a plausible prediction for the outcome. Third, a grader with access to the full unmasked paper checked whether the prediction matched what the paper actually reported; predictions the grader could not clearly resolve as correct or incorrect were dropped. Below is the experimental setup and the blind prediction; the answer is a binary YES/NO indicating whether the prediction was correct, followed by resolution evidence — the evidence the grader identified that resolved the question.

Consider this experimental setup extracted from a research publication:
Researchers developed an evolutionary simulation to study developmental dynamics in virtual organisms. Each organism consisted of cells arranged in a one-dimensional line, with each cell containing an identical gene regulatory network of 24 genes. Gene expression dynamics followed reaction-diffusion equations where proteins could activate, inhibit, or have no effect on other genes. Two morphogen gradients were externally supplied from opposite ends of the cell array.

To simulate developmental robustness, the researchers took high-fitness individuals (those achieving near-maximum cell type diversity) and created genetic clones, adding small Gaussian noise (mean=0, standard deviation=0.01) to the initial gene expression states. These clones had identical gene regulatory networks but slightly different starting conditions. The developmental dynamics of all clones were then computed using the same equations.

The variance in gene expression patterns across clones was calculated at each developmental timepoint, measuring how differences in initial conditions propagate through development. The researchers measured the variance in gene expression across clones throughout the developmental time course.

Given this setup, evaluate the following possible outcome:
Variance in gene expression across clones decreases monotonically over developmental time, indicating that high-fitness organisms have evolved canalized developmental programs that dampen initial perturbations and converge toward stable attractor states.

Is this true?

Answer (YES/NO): NO